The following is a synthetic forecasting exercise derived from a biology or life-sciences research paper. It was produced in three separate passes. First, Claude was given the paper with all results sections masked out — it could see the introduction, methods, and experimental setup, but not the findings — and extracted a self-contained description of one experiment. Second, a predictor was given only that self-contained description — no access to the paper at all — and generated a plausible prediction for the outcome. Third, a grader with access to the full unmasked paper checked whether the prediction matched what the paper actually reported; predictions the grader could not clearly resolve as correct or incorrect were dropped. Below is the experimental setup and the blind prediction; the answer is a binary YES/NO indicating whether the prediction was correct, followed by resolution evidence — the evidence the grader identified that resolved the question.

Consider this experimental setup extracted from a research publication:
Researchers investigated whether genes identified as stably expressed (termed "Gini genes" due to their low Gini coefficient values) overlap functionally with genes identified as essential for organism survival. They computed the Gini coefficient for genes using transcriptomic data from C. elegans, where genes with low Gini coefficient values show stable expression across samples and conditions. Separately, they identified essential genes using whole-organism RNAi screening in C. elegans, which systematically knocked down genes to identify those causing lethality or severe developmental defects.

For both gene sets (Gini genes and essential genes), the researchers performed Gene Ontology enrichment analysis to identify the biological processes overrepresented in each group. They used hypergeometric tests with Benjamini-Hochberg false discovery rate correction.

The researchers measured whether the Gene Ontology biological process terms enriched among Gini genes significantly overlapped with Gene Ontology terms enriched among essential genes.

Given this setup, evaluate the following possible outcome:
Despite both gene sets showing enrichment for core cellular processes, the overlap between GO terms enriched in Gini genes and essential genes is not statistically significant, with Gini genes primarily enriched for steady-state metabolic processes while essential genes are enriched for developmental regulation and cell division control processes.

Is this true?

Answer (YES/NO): NO